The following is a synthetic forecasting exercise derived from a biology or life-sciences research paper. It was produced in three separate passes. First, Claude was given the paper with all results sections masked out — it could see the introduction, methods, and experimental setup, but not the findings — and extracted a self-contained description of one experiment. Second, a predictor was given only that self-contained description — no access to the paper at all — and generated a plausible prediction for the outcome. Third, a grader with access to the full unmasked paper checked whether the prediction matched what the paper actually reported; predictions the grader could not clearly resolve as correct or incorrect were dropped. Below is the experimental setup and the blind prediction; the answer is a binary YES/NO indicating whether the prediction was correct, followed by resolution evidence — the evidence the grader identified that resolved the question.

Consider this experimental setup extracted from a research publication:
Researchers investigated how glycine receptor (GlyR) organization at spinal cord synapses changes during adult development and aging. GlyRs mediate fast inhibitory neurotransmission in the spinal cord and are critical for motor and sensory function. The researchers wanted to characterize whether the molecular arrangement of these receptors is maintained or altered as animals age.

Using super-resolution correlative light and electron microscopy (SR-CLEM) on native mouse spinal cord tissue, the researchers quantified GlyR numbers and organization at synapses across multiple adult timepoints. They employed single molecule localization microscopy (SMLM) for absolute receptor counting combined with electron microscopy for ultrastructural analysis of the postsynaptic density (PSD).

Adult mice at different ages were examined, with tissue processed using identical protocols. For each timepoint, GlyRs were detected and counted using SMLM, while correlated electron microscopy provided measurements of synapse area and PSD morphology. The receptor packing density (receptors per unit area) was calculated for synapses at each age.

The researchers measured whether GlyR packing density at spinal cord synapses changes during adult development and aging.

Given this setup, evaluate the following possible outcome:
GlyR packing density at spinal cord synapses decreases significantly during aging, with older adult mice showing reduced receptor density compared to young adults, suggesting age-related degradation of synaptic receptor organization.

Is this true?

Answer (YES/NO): NO